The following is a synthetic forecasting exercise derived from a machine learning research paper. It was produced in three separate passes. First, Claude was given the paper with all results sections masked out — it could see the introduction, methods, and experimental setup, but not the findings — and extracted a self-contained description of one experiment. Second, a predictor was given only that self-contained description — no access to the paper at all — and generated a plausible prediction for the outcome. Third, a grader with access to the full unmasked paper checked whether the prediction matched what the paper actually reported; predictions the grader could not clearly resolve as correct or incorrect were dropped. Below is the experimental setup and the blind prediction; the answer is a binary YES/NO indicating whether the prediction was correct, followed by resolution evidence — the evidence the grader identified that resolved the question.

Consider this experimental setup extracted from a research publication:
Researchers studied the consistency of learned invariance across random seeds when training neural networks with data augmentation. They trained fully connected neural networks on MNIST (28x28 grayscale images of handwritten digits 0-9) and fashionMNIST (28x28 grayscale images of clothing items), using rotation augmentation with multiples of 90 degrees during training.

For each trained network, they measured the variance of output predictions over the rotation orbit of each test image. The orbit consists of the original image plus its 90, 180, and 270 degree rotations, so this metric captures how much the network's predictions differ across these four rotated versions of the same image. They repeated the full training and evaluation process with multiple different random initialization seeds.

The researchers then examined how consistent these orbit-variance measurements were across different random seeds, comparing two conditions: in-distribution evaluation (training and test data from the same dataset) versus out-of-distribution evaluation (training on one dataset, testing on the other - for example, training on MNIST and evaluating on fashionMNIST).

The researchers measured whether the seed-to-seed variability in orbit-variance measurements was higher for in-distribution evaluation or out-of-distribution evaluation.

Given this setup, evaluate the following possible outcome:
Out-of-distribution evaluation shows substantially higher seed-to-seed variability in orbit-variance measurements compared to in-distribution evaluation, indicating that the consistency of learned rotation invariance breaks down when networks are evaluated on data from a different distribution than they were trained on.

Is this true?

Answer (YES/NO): YES